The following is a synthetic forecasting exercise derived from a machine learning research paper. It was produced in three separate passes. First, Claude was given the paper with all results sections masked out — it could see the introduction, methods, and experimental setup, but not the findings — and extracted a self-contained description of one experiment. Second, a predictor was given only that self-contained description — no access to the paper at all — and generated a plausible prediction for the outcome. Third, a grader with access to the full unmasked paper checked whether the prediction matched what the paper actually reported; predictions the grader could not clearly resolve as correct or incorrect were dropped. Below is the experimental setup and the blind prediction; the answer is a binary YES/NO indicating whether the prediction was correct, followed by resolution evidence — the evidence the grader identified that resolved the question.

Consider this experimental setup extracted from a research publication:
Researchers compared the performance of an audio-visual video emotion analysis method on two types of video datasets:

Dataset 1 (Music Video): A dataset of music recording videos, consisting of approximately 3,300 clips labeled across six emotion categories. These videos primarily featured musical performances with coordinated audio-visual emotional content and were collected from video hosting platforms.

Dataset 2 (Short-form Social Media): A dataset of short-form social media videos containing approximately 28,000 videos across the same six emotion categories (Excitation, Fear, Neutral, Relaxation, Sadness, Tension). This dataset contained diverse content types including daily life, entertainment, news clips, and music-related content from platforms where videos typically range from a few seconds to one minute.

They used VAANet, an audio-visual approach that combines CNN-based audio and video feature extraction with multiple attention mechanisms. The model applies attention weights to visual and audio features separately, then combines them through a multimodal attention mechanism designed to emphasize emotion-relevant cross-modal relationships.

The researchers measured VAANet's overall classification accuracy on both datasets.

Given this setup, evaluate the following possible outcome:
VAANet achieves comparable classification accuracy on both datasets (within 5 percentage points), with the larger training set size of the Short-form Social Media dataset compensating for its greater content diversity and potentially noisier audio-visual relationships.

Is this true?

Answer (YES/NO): NO